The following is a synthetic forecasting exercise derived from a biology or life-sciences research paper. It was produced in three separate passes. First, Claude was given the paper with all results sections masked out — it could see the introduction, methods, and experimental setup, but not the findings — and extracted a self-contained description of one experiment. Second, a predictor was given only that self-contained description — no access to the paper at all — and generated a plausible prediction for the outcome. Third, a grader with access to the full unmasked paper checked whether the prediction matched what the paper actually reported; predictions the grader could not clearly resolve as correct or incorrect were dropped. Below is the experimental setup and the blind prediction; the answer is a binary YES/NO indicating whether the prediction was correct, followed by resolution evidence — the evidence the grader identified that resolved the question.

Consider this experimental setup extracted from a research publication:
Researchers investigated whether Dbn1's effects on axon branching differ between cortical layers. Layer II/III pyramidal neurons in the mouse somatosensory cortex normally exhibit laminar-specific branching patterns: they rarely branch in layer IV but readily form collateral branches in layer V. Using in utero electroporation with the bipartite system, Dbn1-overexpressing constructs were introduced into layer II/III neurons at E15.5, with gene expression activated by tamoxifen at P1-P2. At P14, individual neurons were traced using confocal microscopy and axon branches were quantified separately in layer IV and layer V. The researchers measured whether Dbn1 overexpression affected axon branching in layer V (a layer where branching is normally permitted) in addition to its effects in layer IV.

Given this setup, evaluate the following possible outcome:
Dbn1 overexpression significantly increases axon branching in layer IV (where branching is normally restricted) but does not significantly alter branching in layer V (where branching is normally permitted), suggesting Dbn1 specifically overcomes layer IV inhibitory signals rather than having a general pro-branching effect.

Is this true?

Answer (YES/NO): NO